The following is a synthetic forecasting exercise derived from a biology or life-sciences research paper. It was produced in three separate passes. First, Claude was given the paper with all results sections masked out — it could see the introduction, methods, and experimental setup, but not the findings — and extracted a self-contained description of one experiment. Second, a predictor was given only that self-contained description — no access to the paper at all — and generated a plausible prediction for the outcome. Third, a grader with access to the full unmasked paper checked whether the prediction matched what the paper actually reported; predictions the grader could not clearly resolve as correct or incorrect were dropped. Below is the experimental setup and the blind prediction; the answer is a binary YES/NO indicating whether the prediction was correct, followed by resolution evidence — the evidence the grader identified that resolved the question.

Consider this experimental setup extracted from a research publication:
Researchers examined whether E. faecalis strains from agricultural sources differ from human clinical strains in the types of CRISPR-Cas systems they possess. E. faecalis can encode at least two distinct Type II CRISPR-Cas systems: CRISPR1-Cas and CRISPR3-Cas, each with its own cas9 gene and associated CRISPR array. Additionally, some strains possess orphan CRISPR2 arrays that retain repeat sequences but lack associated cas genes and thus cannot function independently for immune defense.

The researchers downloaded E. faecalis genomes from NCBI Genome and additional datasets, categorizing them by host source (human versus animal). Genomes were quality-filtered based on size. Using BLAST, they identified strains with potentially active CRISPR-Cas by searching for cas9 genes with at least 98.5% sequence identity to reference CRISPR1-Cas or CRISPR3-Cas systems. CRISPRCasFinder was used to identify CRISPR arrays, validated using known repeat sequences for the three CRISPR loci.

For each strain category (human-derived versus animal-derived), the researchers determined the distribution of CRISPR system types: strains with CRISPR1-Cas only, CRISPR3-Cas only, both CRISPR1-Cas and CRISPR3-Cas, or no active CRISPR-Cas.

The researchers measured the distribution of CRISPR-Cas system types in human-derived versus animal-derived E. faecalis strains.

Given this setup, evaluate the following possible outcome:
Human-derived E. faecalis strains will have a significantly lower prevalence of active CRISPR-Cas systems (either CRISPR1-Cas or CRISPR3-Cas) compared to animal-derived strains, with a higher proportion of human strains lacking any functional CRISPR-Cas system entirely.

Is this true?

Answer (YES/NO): NO